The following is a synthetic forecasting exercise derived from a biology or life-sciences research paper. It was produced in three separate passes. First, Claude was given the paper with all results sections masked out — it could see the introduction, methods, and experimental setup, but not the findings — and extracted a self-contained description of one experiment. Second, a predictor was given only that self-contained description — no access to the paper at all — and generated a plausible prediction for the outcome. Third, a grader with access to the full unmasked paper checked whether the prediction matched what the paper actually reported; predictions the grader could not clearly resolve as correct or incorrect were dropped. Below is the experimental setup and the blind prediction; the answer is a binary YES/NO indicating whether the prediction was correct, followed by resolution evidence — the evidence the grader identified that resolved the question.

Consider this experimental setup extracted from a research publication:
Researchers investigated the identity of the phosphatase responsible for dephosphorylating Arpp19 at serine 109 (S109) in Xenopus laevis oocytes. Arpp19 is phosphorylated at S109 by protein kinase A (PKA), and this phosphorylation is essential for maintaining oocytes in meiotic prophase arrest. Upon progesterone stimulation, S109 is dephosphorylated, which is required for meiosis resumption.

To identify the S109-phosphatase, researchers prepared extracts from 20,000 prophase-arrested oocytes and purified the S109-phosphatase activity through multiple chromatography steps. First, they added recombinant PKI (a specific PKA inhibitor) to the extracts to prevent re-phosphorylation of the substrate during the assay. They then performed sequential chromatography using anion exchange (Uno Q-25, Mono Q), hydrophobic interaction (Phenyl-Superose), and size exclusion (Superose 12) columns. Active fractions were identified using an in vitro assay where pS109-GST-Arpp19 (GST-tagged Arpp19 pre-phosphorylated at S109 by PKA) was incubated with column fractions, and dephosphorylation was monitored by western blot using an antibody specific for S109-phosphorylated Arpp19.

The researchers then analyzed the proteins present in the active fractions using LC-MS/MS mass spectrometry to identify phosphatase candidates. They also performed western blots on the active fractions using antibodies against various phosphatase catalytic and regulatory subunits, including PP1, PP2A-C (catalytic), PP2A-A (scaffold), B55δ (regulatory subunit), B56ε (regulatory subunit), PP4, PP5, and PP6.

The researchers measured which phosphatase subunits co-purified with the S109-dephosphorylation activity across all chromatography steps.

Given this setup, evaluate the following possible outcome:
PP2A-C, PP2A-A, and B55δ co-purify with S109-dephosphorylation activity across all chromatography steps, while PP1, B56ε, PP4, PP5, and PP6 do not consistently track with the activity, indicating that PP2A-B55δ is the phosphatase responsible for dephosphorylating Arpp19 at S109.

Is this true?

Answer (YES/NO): YES